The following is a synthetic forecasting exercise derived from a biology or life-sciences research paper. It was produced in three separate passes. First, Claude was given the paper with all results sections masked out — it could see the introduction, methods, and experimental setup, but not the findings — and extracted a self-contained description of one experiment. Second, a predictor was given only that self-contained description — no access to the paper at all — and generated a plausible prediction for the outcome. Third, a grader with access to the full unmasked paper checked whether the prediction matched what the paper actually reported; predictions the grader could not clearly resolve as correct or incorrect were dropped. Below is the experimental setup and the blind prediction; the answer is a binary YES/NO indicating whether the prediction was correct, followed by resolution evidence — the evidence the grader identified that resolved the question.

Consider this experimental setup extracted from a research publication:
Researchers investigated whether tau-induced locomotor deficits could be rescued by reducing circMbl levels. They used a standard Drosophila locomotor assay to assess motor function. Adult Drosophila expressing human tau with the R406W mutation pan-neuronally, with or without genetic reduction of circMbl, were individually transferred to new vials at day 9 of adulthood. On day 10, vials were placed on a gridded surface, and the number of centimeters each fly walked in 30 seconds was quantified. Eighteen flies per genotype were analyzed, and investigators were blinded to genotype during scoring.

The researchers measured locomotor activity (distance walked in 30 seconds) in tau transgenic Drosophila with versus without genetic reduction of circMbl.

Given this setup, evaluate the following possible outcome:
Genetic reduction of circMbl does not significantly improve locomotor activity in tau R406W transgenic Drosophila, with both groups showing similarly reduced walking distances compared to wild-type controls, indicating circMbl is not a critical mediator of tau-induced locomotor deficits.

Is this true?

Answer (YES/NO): NO